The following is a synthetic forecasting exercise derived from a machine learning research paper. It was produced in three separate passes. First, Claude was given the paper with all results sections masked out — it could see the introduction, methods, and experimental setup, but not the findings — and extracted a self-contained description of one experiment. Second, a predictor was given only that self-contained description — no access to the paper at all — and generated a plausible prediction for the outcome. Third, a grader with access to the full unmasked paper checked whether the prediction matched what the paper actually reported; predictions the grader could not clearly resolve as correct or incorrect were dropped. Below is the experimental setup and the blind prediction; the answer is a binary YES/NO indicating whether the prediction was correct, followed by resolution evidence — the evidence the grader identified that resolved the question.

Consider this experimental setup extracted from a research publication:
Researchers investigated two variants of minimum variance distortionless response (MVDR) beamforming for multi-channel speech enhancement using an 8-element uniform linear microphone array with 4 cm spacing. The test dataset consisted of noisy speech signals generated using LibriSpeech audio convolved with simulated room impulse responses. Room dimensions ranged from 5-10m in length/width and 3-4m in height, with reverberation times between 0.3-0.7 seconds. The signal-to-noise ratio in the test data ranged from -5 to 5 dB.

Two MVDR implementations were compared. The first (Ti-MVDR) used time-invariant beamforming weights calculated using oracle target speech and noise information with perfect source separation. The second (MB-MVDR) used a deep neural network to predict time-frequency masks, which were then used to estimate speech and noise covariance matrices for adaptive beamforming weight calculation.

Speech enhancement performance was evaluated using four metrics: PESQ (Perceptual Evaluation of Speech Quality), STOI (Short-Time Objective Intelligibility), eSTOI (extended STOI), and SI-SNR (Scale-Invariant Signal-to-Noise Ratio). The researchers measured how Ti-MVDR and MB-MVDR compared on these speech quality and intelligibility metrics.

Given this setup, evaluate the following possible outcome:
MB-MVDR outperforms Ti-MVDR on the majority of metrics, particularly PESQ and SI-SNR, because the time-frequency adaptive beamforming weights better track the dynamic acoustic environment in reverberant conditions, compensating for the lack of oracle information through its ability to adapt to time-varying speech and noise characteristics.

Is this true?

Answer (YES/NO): YES